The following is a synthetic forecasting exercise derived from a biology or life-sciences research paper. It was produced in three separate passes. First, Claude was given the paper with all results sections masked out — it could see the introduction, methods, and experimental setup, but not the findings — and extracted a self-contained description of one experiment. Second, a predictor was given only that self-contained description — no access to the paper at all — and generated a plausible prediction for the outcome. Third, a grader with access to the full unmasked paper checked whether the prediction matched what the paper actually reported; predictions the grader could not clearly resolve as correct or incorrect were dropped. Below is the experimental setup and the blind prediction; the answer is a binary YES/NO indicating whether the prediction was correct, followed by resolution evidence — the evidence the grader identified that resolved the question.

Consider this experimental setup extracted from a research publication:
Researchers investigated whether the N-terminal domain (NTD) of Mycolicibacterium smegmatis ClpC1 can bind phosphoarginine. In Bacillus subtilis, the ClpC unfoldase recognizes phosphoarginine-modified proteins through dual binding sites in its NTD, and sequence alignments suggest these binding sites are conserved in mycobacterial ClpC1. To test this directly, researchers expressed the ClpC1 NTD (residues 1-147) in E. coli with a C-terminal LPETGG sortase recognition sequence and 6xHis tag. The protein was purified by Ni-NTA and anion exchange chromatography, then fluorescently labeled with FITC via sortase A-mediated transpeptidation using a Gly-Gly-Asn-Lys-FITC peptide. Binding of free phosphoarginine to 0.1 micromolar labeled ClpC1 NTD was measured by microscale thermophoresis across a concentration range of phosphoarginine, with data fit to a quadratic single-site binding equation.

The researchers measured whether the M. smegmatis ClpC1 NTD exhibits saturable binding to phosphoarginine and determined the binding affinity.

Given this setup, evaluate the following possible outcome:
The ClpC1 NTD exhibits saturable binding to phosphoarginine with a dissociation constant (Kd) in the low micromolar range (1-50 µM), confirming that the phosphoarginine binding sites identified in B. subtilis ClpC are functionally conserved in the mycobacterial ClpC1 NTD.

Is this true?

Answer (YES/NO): YES